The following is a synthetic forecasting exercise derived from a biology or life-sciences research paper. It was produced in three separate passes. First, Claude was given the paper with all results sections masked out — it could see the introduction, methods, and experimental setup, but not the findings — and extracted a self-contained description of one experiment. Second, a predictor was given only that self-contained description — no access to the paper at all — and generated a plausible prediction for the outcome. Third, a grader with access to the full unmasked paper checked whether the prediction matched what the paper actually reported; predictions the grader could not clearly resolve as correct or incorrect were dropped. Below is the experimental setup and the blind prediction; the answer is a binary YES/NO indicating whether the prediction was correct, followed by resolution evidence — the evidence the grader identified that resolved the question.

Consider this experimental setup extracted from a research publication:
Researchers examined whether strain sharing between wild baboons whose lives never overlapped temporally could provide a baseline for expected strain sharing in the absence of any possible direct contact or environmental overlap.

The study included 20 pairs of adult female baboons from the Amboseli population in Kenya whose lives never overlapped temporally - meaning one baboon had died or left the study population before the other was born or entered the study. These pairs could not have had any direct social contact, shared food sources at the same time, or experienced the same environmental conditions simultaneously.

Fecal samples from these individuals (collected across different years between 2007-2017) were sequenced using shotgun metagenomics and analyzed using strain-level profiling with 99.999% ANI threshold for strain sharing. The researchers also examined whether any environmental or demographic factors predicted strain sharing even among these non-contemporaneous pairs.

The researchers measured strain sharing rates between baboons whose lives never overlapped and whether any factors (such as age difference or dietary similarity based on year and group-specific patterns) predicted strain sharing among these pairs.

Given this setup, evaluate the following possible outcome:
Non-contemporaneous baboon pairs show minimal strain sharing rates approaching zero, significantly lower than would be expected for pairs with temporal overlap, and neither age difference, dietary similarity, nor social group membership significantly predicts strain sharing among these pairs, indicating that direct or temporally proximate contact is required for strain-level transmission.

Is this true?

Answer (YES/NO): NO